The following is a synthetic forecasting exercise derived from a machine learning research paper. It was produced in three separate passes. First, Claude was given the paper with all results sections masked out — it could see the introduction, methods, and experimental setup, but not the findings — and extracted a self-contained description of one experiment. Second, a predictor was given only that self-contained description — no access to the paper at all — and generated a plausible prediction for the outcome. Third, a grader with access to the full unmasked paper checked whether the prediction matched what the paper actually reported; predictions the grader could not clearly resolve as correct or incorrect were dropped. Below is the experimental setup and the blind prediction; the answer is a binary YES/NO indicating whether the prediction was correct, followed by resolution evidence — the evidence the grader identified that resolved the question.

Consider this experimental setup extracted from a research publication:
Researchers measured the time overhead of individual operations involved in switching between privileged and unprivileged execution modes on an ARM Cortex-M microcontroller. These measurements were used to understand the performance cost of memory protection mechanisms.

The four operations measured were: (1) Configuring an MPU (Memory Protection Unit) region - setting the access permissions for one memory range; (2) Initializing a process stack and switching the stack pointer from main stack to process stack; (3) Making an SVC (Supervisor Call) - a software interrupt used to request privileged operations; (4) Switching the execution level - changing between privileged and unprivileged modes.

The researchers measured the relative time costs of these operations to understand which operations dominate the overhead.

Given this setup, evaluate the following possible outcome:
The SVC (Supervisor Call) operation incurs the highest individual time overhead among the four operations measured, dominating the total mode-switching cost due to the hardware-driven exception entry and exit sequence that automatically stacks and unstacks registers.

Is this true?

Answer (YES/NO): NO